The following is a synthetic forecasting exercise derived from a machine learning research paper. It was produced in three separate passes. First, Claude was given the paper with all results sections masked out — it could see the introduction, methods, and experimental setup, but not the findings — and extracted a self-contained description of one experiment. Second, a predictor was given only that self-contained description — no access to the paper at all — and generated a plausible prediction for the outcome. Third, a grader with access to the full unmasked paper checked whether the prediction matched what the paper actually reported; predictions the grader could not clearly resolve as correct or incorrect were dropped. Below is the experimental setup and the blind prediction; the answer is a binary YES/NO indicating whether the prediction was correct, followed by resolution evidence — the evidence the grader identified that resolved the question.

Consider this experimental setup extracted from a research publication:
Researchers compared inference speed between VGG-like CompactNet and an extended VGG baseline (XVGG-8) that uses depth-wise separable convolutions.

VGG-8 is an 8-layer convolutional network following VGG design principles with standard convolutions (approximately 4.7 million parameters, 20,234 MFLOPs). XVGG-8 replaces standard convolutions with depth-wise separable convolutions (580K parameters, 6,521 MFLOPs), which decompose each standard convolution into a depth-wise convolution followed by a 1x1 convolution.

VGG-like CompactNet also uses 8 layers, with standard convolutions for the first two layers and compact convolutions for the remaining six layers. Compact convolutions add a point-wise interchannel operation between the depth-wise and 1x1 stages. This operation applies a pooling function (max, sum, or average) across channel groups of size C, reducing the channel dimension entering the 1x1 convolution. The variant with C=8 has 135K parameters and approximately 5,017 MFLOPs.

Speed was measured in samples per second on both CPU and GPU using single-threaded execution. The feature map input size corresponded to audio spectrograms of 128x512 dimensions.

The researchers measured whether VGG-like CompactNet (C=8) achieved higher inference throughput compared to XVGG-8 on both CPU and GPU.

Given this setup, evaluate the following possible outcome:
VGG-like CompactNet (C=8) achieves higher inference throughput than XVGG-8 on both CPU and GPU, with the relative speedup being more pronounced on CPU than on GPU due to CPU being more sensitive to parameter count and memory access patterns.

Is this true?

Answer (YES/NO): NO